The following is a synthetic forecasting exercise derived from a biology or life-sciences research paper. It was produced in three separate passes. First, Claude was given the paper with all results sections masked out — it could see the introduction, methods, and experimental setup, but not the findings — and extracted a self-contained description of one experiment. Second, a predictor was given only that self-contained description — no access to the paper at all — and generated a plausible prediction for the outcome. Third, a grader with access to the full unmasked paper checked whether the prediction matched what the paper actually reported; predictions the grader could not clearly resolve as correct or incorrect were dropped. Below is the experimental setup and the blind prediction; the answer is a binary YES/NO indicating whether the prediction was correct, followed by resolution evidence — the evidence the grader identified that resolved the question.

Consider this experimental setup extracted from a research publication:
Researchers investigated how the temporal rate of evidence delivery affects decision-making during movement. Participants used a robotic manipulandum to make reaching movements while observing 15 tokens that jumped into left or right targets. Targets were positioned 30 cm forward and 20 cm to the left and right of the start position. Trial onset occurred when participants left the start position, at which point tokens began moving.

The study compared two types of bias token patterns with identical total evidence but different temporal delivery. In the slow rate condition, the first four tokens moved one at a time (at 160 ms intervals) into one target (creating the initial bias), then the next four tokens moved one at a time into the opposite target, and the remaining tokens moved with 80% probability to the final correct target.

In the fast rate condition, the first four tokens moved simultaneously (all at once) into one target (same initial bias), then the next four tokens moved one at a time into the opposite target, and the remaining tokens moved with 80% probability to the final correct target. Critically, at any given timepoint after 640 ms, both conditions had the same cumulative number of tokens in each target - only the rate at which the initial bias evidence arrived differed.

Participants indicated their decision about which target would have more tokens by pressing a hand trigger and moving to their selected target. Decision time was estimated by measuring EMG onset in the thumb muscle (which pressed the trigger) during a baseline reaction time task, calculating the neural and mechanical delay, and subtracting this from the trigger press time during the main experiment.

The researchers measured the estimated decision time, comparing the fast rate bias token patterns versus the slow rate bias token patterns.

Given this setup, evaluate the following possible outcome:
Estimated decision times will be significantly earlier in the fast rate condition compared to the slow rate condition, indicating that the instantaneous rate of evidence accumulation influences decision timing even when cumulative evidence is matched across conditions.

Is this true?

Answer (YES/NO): NO